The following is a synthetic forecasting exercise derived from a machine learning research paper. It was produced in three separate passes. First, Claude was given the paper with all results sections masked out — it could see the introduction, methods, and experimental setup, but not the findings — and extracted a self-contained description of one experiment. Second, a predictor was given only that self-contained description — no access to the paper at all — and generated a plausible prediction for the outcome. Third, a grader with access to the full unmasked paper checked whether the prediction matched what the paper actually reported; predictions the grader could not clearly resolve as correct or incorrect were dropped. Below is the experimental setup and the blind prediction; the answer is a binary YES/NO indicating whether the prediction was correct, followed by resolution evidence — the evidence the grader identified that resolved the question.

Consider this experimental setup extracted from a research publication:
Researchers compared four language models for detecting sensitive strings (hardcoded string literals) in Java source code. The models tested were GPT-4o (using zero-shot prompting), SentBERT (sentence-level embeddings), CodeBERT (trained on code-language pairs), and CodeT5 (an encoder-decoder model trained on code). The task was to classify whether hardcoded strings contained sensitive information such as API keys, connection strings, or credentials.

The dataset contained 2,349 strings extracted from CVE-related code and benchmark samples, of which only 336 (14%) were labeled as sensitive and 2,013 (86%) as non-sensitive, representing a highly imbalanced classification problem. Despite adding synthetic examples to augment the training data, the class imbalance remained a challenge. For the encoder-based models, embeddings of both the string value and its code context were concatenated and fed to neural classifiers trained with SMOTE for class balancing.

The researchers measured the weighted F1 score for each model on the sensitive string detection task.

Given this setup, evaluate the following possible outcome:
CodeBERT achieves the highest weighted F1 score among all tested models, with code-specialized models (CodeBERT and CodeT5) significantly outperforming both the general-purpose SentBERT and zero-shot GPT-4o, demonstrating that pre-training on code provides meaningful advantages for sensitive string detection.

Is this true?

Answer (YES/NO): NO